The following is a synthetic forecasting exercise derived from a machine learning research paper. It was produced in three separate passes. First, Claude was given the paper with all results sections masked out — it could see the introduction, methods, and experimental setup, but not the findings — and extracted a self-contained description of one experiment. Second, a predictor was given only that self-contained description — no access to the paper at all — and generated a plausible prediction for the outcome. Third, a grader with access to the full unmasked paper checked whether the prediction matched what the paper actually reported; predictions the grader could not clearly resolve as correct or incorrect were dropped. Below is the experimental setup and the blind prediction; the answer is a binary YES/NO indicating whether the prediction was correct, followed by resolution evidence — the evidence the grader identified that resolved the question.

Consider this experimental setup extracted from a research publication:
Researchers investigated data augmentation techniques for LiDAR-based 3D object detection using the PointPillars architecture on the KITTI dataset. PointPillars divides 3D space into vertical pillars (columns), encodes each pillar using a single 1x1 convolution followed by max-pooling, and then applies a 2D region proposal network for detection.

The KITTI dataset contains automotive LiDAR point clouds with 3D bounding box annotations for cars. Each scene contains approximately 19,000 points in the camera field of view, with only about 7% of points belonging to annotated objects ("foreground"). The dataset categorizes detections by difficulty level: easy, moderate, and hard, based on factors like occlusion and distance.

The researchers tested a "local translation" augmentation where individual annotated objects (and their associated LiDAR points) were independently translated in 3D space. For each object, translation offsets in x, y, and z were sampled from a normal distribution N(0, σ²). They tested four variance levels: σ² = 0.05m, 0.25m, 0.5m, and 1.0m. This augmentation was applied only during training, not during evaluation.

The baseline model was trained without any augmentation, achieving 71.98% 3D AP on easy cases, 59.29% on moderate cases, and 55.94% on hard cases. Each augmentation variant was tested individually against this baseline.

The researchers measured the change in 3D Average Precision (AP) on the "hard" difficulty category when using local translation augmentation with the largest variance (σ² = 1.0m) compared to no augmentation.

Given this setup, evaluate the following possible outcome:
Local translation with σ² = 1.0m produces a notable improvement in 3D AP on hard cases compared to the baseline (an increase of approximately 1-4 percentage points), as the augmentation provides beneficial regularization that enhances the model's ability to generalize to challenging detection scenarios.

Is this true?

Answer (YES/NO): NO